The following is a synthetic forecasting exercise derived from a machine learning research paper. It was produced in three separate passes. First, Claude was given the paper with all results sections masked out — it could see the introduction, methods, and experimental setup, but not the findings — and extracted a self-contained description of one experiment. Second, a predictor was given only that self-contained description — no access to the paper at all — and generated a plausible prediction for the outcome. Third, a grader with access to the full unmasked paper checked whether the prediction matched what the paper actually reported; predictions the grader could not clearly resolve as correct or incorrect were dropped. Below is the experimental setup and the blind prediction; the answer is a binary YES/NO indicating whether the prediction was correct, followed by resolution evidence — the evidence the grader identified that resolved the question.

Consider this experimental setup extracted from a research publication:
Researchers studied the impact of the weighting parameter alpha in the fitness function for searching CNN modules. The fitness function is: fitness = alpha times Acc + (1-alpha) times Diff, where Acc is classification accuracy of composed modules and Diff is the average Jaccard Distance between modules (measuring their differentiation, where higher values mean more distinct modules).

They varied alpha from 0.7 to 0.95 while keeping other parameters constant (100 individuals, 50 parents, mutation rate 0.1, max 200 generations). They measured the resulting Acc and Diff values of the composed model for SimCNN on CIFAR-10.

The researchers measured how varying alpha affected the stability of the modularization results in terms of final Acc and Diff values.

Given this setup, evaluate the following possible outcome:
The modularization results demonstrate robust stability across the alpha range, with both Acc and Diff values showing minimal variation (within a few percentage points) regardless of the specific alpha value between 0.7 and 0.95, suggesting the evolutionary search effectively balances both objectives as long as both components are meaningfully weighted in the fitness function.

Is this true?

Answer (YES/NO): YES